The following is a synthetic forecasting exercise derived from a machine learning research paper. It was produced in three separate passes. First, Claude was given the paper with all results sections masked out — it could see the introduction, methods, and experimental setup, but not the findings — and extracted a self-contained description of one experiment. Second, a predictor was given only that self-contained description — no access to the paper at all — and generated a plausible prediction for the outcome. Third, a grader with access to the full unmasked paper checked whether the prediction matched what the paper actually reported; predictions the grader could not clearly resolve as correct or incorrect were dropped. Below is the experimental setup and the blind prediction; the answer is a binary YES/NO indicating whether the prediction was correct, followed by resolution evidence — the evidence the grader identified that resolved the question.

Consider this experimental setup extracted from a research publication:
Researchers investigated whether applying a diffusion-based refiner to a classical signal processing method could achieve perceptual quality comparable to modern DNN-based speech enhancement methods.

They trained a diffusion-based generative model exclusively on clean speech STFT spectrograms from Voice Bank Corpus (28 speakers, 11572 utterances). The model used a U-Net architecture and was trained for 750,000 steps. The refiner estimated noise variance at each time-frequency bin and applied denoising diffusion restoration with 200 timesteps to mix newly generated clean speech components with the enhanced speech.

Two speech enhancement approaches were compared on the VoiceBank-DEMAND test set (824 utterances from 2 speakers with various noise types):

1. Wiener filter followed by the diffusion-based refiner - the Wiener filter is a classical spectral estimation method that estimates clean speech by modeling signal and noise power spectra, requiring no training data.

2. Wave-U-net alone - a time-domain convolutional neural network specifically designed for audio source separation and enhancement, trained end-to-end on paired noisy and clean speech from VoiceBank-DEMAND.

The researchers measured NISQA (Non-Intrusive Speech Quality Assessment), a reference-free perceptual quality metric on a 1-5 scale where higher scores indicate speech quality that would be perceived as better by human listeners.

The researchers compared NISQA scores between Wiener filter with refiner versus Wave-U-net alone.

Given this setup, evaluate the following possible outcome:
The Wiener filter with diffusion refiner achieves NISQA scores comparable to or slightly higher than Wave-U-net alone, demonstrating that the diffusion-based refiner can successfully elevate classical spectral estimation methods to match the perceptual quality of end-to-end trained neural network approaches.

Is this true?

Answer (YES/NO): NO